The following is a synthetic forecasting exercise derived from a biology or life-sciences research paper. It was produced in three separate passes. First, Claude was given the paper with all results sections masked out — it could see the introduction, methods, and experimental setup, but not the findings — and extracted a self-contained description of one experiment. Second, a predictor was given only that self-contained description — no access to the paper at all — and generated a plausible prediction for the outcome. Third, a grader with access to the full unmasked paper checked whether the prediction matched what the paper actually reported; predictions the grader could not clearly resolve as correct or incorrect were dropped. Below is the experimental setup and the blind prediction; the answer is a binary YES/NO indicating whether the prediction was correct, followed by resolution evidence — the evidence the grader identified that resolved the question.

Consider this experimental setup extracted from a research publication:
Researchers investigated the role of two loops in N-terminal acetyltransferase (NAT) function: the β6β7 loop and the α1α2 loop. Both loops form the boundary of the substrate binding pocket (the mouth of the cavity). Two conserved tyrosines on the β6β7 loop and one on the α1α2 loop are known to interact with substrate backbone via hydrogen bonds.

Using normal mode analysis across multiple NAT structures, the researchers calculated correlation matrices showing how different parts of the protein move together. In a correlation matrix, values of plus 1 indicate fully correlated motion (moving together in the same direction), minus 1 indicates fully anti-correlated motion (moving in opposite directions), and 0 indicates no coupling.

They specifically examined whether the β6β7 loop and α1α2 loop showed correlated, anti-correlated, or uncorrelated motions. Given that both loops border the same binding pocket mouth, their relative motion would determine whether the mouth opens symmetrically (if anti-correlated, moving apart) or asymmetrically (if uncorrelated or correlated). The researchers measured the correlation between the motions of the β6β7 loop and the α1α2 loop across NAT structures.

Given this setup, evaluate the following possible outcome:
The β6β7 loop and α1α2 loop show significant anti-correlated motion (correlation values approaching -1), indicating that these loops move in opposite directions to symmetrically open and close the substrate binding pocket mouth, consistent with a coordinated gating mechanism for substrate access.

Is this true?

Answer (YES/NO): NO